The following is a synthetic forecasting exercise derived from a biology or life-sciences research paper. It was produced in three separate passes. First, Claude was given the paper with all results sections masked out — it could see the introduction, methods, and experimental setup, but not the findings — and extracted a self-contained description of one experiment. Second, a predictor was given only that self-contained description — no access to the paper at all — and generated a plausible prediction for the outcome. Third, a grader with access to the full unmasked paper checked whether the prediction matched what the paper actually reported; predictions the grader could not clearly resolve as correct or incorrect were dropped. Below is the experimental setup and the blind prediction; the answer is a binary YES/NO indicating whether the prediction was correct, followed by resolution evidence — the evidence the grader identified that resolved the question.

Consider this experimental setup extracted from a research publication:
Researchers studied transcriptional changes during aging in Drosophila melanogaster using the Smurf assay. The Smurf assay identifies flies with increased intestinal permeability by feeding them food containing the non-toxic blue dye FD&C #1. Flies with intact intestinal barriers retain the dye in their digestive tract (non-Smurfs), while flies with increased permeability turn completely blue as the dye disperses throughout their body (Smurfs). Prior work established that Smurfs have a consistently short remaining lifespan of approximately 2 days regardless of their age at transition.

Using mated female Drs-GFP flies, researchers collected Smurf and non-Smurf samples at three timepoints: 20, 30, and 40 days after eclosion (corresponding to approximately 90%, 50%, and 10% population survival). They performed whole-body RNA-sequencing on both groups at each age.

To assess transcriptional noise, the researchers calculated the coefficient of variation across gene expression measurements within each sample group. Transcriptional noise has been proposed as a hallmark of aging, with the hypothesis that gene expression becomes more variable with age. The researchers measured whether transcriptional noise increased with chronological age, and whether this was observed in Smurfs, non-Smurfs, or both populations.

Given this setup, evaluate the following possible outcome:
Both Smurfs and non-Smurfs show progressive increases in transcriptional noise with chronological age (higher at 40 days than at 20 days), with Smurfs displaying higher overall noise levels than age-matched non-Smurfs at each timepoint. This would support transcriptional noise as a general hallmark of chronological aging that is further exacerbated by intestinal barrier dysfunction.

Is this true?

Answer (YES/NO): NO